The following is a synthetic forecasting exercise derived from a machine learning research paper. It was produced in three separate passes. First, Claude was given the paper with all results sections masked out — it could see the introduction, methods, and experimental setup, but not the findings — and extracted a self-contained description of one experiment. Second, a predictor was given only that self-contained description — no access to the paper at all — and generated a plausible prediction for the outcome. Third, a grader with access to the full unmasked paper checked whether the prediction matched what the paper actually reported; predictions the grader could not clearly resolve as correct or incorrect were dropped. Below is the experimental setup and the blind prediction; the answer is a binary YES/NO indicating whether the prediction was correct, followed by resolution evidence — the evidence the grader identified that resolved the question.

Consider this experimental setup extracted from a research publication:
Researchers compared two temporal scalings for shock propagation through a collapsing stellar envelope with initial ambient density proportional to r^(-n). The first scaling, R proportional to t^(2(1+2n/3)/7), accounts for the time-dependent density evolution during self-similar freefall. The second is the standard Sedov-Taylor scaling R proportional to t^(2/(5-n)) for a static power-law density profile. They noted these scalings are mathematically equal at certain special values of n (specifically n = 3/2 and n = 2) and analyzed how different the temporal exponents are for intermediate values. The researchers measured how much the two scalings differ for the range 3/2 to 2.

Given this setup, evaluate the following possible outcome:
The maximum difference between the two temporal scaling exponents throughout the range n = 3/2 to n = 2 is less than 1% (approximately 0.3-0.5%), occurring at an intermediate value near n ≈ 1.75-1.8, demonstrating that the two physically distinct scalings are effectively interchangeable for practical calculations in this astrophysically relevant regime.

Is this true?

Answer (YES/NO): YES